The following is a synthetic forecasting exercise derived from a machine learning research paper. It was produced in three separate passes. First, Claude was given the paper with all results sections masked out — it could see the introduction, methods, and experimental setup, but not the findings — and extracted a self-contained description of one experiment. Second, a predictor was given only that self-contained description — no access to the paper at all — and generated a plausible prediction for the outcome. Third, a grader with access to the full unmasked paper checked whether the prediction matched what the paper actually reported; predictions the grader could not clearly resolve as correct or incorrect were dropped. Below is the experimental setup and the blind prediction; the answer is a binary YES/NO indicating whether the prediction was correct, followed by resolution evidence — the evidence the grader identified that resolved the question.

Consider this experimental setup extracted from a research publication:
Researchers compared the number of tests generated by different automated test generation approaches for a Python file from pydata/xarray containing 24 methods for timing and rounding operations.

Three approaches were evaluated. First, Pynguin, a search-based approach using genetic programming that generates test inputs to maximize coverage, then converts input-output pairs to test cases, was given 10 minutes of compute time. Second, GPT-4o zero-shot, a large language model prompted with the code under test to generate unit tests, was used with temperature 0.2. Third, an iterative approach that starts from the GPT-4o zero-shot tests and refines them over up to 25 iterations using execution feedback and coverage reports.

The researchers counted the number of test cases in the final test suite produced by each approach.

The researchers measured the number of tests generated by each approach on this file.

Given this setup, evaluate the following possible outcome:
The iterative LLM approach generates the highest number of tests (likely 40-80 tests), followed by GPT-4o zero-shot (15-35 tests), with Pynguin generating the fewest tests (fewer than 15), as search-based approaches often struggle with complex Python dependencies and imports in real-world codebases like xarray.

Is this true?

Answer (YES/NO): NO